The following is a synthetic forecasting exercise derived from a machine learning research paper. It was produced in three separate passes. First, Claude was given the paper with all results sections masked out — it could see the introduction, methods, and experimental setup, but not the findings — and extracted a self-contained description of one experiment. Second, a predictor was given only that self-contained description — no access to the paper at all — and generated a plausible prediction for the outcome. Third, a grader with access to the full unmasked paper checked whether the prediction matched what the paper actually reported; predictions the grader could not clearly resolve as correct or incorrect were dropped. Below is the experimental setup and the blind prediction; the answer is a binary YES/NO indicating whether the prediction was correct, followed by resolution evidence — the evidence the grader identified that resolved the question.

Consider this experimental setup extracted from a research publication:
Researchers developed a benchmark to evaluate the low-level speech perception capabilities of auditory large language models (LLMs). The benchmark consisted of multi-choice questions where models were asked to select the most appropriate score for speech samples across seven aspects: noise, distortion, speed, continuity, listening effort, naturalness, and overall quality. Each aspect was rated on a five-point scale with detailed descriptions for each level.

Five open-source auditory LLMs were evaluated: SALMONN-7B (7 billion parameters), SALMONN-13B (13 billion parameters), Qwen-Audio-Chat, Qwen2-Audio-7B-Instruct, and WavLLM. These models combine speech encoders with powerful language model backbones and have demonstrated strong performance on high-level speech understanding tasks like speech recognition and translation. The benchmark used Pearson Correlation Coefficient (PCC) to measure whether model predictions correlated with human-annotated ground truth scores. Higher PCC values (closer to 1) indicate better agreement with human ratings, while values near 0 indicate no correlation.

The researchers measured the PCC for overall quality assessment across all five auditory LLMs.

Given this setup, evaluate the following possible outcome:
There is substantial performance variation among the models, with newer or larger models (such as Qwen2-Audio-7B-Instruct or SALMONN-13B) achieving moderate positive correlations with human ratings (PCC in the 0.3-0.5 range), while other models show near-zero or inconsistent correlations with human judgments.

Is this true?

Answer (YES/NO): NO